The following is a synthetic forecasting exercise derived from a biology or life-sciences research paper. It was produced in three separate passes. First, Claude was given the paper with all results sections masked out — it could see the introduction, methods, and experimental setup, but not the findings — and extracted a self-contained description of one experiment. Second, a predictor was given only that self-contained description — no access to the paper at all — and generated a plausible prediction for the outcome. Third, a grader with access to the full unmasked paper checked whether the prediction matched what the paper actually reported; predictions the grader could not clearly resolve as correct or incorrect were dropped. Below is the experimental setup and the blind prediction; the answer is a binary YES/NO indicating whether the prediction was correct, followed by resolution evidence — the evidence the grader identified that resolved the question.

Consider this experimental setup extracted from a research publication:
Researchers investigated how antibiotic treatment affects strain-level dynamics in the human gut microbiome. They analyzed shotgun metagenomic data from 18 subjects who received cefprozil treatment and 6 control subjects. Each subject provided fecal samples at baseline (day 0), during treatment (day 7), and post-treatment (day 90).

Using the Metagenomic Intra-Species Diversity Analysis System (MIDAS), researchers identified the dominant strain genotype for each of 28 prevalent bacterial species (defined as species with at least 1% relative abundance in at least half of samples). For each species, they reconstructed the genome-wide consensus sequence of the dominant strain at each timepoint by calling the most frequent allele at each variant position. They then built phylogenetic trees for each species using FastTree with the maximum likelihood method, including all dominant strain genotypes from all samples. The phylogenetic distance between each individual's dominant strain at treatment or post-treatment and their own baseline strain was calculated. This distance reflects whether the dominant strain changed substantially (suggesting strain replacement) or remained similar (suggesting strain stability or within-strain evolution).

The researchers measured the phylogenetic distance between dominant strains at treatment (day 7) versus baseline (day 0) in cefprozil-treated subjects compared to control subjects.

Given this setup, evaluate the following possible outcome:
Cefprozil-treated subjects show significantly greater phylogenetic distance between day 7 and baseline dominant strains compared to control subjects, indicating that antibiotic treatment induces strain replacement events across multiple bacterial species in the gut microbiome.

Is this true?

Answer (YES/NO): YES